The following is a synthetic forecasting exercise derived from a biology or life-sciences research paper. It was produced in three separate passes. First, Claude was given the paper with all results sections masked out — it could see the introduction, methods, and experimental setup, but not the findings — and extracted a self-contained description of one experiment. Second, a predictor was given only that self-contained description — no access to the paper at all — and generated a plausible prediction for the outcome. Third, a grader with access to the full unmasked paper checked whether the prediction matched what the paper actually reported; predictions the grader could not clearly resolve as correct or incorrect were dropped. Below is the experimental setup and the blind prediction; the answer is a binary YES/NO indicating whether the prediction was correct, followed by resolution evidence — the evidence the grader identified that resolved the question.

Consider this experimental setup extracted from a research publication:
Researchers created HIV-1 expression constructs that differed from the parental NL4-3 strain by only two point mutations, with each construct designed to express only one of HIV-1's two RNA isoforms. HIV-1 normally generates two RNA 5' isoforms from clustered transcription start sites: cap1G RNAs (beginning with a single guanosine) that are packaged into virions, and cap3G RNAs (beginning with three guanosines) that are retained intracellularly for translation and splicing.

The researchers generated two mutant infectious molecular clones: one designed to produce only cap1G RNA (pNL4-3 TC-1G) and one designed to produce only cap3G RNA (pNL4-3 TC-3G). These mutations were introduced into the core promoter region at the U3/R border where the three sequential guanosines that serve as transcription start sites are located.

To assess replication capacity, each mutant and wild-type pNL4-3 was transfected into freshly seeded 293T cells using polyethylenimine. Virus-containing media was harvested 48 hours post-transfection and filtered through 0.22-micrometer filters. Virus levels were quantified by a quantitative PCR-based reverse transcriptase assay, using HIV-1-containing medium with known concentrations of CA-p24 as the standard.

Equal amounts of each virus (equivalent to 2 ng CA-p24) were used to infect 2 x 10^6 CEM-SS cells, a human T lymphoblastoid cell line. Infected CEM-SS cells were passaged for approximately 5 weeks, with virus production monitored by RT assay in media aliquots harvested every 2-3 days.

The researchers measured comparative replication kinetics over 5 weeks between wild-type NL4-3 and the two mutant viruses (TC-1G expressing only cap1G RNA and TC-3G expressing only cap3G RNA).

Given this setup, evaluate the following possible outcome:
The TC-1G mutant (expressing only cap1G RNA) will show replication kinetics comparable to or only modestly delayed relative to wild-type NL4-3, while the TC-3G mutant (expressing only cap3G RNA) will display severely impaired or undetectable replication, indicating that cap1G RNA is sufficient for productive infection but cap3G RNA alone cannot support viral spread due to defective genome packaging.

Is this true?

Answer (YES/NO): YES